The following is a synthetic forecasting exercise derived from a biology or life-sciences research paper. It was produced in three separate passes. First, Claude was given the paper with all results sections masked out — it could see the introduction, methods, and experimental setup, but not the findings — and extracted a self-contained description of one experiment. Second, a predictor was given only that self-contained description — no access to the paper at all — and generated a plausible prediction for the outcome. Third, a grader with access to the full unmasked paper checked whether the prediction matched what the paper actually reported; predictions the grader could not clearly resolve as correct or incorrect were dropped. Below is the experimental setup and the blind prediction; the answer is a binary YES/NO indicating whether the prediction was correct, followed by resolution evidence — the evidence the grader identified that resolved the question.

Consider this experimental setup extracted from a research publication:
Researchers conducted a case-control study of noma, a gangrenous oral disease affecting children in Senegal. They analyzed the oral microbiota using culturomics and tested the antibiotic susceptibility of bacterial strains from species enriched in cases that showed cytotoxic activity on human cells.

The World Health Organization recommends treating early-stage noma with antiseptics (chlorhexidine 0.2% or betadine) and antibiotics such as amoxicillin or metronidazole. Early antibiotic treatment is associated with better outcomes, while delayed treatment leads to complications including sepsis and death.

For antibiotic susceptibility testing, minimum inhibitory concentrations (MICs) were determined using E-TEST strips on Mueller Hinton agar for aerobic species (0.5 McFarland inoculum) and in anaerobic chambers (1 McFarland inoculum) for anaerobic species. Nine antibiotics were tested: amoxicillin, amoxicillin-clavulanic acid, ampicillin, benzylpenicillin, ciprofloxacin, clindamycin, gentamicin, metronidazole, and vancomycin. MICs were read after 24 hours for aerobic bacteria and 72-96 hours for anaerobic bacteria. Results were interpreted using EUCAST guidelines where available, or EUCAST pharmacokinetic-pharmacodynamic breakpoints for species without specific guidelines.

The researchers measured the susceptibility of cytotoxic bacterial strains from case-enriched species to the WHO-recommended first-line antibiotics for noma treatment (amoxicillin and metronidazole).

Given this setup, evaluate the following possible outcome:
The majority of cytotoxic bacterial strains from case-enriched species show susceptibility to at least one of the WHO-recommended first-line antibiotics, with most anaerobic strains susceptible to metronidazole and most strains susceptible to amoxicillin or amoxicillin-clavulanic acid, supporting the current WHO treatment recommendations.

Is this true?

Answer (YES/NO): NO